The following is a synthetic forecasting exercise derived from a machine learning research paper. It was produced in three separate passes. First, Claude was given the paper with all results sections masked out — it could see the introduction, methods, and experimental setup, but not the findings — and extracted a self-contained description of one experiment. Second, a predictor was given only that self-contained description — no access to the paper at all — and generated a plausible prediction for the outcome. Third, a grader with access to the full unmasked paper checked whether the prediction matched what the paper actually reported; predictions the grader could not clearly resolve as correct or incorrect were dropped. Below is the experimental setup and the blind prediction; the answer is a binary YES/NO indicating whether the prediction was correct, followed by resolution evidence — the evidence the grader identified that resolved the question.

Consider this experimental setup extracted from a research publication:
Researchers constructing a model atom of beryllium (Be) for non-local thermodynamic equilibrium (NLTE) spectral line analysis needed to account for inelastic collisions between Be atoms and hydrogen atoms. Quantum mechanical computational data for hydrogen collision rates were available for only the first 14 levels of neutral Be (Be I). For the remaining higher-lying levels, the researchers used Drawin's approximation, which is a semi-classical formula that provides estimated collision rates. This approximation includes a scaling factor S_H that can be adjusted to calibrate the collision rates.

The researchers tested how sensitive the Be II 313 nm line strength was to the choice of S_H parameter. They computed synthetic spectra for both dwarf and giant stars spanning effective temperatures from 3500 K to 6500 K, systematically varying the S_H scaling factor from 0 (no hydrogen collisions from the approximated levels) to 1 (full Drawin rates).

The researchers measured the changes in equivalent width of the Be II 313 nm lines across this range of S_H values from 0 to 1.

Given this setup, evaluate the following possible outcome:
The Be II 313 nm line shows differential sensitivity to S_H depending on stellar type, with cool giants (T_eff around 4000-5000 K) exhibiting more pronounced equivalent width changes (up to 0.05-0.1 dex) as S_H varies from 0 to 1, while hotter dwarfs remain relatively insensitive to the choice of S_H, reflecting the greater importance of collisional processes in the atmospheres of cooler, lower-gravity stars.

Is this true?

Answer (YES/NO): NO